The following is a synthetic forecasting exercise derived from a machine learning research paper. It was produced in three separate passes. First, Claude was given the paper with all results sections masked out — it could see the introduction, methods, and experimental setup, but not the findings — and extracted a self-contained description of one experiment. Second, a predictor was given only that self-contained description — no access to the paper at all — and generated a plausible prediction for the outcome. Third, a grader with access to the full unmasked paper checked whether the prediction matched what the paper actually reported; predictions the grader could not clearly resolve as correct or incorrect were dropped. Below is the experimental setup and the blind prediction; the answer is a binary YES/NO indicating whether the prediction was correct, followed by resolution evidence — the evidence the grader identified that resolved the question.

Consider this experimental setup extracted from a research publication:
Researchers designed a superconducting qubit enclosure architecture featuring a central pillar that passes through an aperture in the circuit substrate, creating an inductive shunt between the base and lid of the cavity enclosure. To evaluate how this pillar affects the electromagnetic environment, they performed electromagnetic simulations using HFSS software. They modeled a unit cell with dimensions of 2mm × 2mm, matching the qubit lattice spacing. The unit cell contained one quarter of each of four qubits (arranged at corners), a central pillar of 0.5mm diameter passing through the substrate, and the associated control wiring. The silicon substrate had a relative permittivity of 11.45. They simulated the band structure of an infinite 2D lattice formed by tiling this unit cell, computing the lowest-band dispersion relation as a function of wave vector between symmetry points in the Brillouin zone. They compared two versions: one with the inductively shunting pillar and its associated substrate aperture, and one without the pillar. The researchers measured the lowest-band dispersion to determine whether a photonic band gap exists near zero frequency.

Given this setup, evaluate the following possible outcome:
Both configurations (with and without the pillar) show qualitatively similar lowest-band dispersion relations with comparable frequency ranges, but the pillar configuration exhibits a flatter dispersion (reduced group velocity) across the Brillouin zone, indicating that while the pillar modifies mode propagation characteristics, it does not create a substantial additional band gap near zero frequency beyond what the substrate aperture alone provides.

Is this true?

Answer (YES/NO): NO